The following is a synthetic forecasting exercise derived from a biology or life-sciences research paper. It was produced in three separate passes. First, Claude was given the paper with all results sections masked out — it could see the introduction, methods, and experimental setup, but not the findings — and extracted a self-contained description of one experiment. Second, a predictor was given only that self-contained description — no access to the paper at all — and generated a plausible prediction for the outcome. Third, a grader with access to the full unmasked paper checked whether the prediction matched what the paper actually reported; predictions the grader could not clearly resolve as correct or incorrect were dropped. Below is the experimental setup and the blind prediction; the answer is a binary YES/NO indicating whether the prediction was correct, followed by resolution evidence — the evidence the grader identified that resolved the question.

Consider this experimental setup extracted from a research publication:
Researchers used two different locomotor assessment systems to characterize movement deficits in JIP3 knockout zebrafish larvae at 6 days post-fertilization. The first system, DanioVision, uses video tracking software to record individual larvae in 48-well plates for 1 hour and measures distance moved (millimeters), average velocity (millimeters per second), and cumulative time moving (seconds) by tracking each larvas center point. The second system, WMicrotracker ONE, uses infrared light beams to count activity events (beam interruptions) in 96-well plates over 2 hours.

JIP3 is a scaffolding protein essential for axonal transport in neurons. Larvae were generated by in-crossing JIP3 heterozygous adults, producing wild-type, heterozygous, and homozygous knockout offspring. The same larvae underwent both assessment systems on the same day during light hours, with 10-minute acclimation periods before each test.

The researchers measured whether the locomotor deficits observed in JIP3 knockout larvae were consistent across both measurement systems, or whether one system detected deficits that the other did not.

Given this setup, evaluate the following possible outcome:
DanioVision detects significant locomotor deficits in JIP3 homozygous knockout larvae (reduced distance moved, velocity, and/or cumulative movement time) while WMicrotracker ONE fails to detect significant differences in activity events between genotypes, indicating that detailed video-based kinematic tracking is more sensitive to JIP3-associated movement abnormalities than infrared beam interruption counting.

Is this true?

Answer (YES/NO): NO